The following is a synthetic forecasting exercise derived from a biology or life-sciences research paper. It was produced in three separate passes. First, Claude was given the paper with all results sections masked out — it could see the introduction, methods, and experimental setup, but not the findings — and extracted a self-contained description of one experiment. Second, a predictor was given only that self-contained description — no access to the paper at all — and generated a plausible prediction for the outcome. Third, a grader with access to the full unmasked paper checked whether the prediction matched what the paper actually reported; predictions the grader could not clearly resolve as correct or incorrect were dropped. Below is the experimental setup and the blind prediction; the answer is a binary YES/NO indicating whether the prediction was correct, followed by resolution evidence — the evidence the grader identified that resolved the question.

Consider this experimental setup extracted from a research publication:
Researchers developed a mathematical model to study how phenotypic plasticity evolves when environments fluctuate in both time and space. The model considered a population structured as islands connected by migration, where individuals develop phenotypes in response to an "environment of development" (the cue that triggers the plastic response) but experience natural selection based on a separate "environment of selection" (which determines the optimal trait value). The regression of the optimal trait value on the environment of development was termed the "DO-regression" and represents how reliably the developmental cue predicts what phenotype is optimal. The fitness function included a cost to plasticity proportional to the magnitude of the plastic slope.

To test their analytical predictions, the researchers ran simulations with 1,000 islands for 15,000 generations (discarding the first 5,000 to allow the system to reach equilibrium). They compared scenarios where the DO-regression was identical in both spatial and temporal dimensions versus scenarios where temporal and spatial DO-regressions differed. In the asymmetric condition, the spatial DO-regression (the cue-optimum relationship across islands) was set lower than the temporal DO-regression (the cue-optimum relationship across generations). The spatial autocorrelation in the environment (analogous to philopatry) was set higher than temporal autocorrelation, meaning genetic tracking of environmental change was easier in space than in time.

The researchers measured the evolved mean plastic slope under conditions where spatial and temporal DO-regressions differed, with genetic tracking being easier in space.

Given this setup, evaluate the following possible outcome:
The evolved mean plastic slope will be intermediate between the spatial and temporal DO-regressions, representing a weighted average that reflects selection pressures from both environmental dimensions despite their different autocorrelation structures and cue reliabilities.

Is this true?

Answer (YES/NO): NO